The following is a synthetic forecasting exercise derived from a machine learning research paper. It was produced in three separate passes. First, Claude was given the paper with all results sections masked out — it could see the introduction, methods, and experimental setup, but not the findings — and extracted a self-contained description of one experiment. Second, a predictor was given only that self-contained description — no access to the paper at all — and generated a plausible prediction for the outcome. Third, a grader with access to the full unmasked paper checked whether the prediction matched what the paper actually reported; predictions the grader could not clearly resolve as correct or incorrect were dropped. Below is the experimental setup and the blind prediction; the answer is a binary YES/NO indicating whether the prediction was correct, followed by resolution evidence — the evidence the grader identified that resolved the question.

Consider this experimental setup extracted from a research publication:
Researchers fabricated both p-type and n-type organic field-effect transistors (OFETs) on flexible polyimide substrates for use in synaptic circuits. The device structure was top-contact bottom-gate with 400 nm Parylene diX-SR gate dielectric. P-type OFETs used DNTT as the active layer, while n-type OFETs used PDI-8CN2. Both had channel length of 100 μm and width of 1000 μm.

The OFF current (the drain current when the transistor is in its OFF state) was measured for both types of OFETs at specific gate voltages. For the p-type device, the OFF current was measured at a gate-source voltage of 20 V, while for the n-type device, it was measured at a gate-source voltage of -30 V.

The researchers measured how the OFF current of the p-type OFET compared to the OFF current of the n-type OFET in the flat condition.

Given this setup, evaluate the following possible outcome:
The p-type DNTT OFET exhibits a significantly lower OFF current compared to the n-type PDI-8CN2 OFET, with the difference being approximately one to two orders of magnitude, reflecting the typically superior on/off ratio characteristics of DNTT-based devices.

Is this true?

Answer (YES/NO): YES